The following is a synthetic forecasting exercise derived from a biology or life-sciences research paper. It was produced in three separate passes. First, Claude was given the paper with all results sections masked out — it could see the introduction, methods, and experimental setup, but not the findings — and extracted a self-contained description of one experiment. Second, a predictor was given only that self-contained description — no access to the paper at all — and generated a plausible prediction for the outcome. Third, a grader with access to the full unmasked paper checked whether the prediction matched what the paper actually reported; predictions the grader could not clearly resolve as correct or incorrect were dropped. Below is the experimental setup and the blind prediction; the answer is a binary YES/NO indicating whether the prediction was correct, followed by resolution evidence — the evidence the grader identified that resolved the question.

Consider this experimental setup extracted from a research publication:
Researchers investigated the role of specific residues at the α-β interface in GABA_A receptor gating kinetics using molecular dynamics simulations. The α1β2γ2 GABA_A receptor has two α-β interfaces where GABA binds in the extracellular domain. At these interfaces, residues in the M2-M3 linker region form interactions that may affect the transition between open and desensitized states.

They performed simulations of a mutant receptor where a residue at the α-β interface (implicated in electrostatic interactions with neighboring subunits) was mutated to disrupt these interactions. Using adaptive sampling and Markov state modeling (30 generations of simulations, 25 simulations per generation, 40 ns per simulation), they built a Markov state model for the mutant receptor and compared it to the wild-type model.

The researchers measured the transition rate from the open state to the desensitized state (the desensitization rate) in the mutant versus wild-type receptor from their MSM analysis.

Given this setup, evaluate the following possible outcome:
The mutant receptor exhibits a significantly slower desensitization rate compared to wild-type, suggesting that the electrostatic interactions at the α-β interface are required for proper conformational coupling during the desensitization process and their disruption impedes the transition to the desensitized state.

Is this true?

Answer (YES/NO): NO